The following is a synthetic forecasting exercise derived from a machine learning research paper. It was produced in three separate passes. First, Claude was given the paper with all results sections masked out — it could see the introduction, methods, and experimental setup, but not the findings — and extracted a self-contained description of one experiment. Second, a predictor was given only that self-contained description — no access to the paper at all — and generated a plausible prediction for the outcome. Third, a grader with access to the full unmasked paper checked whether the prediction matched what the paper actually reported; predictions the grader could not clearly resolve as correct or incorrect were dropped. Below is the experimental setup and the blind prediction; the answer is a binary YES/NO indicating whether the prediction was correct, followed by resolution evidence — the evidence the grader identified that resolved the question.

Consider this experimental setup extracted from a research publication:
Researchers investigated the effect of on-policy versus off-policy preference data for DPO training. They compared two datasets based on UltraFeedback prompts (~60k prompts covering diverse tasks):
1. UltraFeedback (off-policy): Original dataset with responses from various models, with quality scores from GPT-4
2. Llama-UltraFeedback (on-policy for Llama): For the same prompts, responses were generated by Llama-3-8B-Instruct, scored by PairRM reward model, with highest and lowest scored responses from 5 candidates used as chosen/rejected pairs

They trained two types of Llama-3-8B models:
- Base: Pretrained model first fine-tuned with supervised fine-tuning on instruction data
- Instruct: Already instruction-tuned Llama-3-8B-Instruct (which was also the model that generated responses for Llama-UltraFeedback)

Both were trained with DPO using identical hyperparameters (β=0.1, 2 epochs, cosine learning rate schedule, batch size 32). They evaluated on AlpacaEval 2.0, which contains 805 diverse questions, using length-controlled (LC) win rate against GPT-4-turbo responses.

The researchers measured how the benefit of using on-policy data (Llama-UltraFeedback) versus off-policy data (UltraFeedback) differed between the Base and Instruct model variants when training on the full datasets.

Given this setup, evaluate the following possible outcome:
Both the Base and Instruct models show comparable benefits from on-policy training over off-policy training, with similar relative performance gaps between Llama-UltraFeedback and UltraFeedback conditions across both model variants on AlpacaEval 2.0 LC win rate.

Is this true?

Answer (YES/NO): NO